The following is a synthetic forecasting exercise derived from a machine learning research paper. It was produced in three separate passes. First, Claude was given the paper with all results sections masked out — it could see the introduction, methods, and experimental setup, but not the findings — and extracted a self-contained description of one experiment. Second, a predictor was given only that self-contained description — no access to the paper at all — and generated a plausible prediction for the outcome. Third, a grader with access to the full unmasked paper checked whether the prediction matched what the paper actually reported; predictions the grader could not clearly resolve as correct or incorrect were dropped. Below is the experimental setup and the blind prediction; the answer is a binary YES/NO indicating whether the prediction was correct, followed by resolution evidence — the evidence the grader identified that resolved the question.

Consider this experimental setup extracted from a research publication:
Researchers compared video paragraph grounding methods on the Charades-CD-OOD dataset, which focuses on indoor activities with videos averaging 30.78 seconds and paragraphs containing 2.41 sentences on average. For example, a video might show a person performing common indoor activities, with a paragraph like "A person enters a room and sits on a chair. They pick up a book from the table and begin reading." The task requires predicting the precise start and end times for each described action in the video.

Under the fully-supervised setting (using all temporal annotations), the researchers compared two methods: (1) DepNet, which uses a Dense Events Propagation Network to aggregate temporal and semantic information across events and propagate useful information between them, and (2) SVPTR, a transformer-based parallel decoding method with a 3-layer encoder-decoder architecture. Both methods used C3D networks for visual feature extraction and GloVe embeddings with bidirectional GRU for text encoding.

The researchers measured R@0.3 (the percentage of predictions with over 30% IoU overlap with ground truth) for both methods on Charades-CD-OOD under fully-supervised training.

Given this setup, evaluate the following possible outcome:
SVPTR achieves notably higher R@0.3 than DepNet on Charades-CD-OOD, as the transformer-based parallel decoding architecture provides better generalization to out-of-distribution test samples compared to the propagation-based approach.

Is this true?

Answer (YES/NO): YES